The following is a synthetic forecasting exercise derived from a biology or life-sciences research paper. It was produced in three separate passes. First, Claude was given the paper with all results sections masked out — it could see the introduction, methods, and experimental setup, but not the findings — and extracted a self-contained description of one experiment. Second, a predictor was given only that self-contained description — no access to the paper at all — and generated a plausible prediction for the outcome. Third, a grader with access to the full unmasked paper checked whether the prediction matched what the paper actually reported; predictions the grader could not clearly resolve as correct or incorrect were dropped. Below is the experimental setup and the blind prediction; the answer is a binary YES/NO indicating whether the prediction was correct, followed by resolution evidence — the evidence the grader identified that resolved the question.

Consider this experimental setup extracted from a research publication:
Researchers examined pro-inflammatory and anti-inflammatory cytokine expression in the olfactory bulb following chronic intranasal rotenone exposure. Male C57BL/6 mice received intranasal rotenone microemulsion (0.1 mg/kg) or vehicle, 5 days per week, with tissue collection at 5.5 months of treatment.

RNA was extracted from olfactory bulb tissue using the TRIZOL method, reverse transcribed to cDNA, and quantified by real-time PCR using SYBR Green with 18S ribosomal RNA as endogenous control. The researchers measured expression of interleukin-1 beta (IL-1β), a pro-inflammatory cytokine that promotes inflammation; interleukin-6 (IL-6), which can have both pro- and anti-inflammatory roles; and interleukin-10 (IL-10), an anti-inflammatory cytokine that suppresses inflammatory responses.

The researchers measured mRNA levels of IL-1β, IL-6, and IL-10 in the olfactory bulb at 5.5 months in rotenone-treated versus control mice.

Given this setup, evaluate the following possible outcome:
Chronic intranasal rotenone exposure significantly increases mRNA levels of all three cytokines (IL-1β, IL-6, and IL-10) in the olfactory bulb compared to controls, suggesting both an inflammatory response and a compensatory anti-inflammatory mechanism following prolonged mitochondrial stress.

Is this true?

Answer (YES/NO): NO